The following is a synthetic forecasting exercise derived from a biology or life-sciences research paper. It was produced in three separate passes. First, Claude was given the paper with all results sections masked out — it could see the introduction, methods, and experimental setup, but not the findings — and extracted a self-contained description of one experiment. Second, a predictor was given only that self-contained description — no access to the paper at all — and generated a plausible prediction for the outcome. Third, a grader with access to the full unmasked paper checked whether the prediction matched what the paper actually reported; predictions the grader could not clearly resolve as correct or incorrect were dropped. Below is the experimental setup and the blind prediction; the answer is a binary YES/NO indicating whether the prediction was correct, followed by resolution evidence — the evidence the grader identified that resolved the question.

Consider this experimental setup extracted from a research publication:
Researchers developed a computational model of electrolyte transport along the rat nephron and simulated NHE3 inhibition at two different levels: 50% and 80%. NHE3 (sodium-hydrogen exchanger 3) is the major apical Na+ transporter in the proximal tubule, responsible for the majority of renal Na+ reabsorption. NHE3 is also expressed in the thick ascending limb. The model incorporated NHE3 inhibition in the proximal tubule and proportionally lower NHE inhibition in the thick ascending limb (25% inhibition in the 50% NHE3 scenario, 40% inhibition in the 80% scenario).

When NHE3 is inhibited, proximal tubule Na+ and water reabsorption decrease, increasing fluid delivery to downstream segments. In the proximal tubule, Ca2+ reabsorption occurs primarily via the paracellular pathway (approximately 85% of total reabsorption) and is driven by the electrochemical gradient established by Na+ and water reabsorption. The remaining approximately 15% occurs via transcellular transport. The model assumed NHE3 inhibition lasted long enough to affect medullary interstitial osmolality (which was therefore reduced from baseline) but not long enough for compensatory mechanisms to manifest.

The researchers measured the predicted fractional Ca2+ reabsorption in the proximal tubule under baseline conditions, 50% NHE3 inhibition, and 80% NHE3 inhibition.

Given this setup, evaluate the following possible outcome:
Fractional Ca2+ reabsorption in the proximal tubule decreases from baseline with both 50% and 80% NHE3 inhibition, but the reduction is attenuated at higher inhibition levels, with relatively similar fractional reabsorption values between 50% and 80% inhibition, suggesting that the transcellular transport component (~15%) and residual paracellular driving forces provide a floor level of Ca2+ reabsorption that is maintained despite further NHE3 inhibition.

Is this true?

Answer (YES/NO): NO